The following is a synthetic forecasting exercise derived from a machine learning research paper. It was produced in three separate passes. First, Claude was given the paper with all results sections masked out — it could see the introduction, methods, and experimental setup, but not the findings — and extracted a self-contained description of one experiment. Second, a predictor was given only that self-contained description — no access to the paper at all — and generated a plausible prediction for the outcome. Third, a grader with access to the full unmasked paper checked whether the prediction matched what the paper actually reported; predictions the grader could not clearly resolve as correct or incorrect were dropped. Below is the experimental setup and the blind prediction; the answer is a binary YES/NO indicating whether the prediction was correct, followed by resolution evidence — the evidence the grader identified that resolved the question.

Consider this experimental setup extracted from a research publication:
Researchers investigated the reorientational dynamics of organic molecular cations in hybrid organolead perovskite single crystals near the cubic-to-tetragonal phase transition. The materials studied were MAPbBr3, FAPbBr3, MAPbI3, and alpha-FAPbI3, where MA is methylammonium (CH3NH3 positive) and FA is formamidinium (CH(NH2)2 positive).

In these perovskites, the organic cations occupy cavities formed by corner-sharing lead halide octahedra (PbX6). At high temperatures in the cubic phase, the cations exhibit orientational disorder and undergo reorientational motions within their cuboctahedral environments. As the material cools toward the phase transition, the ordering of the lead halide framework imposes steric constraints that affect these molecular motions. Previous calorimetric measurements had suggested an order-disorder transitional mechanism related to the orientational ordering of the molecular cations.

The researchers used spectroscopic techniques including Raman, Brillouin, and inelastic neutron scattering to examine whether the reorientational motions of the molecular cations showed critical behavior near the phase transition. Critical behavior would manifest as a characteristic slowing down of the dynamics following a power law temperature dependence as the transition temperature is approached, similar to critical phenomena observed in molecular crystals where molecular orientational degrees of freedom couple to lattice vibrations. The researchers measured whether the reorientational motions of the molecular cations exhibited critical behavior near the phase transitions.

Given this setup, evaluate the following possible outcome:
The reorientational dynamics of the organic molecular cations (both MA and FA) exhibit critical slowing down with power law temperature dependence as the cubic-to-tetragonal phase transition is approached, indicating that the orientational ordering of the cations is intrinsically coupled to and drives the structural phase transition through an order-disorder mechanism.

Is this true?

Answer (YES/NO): NO